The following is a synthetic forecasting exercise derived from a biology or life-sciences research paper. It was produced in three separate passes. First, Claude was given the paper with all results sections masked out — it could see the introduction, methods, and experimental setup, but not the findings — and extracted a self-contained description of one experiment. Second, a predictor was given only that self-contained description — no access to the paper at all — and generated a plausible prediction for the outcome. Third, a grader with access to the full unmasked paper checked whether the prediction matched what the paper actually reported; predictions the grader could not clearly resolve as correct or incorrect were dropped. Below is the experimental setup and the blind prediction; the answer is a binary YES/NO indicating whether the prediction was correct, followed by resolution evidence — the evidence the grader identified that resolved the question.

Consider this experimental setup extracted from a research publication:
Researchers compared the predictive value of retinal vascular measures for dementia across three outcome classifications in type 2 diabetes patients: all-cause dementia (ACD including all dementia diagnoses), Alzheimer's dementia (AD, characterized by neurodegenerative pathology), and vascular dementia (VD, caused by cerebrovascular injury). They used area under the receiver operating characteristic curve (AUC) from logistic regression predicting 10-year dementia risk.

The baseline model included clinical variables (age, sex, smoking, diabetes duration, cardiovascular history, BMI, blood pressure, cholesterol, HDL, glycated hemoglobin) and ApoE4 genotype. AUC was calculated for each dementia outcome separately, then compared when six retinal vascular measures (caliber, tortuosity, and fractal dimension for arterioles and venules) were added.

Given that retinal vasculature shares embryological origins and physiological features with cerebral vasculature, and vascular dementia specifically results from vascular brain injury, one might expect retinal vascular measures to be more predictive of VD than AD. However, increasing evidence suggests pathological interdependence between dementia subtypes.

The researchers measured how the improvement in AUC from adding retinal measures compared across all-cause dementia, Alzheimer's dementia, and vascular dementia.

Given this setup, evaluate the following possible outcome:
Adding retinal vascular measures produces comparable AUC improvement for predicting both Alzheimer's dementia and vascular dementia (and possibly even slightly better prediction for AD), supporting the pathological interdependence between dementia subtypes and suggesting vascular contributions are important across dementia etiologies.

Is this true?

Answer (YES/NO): NO